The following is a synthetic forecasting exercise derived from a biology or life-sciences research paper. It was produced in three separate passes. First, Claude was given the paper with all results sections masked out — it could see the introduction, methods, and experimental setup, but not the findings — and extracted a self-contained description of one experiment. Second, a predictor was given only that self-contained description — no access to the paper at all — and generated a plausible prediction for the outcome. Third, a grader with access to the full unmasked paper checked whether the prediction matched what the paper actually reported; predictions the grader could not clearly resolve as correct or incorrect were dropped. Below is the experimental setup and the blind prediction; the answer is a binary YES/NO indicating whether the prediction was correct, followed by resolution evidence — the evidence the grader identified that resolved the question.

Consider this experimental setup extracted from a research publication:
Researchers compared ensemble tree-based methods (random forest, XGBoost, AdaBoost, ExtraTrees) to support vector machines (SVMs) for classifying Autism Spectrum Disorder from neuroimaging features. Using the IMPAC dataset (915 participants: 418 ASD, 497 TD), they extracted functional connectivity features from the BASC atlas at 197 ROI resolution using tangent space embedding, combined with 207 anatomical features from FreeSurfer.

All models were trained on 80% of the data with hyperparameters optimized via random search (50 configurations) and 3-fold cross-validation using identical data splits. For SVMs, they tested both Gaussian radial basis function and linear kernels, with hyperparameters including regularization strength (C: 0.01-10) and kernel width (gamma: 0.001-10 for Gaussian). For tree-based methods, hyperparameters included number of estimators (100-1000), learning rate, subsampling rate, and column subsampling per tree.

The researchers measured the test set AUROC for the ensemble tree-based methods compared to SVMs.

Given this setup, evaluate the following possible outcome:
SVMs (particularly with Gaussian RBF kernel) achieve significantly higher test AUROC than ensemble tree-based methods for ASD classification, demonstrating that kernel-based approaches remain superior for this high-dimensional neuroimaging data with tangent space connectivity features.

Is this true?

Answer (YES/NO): YES